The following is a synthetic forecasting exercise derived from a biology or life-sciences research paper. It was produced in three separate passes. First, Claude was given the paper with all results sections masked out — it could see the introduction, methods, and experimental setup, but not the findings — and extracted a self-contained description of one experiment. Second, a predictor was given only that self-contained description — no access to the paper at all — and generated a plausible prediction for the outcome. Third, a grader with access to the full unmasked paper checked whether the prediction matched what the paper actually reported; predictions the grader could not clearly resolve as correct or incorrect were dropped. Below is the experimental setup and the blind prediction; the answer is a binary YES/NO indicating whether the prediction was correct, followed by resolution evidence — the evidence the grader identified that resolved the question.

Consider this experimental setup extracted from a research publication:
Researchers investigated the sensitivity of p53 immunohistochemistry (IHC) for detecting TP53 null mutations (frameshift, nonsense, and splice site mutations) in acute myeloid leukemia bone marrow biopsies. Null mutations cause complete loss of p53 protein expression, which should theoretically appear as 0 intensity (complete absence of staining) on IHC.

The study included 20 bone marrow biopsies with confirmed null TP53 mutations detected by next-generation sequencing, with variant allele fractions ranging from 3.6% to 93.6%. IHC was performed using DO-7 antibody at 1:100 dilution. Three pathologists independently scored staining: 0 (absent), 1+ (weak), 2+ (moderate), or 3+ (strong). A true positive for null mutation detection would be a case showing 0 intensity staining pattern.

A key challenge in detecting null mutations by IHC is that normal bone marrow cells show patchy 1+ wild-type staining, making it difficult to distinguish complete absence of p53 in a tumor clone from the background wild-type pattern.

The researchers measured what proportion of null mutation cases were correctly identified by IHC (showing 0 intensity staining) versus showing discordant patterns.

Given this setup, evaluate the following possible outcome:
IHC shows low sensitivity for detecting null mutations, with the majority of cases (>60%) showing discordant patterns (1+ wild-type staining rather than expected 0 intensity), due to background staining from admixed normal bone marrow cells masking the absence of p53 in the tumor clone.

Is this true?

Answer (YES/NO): NO